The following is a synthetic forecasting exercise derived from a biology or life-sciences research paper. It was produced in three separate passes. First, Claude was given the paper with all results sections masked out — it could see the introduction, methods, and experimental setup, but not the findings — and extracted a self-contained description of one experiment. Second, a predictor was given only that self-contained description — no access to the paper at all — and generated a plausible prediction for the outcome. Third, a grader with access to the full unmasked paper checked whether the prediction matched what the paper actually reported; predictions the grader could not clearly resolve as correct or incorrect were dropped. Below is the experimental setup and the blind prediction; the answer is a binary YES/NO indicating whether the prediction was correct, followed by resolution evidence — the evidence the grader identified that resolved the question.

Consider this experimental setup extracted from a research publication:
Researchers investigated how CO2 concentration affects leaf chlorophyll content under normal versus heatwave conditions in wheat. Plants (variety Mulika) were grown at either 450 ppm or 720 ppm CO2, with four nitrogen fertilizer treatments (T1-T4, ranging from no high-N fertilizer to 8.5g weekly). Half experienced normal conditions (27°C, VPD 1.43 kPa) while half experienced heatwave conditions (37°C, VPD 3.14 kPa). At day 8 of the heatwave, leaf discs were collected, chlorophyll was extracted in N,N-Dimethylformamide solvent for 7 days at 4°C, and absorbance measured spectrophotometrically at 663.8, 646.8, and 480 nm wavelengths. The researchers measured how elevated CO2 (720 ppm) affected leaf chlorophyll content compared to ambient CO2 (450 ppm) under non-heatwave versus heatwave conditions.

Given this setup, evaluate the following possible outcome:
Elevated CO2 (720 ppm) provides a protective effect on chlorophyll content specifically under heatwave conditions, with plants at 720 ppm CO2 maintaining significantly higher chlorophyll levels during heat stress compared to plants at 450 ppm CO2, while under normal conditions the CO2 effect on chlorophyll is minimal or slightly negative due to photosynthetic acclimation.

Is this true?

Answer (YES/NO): NO